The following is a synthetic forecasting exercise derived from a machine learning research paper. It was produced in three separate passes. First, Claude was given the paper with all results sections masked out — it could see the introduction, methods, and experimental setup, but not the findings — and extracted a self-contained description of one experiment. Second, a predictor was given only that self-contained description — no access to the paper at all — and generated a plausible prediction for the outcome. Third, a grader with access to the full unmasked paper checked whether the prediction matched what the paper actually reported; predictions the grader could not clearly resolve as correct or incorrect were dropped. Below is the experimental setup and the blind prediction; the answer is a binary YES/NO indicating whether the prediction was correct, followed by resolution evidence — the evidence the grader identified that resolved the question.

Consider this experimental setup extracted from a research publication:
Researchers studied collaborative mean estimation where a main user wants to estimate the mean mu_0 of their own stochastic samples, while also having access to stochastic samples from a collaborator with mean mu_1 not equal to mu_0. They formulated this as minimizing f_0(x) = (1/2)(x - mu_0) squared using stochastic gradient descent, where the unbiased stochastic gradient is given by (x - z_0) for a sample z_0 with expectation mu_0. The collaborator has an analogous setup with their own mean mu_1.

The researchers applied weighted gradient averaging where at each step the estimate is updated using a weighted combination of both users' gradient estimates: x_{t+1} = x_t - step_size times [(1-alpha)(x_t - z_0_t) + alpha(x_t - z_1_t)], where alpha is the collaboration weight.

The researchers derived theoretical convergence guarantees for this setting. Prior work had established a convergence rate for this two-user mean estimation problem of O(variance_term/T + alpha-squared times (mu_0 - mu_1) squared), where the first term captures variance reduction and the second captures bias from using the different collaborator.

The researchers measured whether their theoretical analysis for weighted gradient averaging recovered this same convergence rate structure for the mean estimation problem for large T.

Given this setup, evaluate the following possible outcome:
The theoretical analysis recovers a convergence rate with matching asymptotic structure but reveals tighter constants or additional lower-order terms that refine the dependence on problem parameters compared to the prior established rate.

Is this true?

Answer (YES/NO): NO